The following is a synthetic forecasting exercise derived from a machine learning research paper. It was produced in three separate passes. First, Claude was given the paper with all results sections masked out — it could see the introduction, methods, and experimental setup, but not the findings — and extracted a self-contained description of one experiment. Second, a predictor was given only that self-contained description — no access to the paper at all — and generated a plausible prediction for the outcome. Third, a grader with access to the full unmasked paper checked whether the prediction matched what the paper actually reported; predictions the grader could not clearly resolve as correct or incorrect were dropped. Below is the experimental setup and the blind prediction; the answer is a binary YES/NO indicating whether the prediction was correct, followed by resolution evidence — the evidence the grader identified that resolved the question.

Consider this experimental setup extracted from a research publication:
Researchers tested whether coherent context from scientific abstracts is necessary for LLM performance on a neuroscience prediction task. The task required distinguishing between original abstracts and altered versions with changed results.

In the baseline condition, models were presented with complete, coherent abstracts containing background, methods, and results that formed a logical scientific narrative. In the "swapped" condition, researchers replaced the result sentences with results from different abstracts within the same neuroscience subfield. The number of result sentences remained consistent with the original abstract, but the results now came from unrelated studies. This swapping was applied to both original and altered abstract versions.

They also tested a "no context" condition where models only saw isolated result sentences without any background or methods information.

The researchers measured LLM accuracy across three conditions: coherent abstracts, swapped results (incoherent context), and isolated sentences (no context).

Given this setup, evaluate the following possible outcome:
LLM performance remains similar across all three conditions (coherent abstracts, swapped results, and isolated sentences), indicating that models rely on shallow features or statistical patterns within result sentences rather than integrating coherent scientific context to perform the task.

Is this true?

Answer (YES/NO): NO